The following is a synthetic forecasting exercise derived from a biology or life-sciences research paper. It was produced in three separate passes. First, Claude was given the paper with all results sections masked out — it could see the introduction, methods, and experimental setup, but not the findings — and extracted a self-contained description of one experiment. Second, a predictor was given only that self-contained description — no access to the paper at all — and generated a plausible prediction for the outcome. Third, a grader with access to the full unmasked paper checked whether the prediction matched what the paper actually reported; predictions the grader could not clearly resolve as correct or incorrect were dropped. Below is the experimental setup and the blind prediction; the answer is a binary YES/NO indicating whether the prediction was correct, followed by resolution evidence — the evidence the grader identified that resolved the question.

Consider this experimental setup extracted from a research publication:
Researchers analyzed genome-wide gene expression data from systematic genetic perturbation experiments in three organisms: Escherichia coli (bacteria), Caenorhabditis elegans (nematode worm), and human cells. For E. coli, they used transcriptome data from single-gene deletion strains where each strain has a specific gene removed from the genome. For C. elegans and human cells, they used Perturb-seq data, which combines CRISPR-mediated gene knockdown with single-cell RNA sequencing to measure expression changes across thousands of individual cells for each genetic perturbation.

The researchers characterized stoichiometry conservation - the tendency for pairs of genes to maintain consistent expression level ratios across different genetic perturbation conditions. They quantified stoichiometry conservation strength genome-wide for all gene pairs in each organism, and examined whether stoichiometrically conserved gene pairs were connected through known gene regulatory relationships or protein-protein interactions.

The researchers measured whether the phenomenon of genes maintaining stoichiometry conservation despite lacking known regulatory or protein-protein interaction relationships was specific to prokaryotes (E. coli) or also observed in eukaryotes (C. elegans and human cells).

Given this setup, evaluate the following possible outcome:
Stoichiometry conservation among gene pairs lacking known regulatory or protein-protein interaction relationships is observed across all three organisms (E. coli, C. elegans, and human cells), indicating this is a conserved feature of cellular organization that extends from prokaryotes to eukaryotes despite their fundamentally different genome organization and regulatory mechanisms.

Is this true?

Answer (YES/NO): YES